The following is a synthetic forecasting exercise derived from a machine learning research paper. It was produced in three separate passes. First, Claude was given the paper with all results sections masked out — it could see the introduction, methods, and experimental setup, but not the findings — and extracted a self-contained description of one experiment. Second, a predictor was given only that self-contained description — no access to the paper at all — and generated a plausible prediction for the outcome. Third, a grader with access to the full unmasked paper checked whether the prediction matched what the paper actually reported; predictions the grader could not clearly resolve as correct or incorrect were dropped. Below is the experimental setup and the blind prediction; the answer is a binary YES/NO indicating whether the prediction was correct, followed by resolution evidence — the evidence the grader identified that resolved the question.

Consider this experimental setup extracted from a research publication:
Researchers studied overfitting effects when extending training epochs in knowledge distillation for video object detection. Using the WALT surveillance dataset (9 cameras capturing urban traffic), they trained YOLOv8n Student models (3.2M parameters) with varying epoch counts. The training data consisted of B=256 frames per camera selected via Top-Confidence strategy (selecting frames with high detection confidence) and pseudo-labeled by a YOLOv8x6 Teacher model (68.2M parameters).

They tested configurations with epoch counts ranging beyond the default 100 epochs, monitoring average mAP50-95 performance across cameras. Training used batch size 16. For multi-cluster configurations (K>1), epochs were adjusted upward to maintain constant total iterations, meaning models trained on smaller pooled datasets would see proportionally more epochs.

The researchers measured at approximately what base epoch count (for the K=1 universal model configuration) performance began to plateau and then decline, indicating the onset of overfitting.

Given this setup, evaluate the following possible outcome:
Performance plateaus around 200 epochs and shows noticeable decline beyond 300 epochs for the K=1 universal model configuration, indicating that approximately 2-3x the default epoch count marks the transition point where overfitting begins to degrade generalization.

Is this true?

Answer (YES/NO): NO